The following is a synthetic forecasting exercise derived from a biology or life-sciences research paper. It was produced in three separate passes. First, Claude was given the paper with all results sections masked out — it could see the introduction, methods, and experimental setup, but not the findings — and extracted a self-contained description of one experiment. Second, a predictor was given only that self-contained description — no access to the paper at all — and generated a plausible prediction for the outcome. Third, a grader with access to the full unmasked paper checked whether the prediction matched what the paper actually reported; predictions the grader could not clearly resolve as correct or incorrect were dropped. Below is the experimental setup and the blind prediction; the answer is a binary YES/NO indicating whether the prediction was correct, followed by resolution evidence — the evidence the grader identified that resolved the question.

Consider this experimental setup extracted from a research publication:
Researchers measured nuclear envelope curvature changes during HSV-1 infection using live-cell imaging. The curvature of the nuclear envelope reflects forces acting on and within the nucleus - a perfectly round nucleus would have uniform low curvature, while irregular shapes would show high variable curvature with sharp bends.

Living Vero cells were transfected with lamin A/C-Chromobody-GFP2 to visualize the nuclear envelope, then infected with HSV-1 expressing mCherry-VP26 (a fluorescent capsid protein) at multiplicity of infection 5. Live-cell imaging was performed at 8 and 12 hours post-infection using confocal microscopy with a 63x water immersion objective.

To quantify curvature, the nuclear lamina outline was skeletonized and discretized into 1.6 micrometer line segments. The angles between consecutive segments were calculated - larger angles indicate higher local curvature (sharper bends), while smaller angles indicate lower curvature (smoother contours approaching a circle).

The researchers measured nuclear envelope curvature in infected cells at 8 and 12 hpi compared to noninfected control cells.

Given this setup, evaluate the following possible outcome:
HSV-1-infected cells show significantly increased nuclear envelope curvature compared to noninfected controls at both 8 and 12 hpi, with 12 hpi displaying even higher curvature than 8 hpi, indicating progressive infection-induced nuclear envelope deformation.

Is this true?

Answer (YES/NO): NO